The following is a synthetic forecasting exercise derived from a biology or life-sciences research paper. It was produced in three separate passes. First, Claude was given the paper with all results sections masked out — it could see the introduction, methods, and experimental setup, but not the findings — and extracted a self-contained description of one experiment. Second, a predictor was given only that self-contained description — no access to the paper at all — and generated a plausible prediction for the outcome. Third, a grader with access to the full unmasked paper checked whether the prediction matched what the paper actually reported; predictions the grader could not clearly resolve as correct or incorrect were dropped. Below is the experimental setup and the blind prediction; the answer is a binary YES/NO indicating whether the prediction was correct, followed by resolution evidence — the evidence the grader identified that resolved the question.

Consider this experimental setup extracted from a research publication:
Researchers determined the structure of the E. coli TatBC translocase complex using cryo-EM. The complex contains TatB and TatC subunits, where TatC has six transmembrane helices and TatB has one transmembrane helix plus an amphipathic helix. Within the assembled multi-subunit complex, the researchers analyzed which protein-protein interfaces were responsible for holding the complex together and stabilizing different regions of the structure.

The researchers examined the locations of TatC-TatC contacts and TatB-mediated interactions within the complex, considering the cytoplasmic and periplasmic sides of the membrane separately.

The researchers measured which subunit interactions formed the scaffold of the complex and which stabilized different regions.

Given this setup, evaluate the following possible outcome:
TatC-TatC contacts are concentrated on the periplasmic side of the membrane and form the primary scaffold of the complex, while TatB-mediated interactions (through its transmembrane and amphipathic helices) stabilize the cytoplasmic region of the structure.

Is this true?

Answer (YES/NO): YES